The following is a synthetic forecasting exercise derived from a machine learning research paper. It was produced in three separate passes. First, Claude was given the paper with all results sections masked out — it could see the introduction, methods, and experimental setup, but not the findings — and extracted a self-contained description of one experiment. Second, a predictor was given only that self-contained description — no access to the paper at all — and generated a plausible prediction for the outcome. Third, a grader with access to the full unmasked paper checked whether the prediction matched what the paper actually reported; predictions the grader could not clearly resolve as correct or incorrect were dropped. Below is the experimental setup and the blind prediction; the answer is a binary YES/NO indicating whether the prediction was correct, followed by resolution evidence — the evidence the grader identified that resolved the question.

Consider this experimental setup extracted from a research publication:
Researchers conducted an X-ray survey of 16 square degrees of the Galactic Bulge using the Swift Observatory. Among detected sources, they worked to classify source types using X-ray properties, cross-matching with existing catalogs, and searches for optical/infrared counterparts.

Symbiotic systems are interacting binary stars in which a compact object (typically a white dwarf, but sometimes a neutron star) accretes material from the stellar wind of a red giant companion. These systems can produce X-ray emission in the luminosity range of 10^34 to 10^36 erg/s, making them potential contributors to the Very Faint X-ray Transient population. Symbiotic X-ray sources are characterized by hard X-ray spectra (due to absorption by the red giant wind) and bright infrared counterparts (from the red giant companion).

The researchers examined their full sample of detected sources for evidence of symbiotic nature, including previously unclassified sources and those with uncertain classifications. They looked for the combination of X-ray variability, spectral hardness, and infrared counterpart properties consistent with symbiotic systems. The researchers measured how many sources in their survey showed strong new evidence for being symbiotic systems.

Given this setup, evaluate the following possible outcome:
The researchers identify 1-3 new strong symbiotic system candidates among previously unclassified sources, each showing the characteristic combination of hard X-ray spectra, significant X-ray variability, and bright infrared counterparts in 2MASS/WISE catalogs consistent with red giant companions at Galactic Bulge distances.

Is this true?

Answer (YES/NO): NO